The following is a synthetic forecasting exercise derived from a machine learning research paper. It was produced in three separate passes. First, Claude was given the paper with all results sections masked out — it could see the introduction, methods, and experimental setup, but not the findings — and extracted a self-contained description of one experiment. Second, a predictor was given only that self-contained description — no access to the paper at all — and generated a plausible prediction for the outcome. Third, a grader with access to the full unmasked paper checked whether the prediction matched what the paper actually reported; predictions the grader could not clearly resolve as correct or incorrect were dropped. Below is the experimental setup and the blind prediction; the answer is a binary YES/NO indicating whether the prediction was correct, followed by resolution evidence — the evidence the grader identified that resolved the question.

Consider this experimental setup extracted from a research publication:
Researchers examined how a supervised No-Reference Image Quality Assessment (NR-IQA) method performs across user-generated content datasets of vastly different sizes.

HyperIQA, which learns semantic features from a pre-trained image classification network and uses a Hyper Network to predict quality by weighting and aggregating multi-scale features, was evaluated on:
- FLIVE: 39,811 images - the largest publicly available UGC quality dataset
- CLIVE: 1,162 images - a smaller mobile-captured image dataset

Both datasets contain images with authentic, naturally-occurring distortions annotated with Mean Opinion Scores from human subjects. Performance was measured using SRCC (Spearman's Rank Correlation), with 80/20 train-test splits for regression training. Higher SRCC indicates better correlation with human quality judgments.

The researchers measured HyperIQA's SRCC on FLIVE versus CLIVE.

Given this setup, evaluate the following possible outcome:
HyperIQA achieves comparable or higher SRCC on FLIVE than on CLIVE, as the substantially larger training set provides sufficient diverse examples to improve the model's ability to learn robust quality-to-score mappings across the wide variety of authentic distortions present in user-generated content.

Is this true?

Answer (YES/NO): NO